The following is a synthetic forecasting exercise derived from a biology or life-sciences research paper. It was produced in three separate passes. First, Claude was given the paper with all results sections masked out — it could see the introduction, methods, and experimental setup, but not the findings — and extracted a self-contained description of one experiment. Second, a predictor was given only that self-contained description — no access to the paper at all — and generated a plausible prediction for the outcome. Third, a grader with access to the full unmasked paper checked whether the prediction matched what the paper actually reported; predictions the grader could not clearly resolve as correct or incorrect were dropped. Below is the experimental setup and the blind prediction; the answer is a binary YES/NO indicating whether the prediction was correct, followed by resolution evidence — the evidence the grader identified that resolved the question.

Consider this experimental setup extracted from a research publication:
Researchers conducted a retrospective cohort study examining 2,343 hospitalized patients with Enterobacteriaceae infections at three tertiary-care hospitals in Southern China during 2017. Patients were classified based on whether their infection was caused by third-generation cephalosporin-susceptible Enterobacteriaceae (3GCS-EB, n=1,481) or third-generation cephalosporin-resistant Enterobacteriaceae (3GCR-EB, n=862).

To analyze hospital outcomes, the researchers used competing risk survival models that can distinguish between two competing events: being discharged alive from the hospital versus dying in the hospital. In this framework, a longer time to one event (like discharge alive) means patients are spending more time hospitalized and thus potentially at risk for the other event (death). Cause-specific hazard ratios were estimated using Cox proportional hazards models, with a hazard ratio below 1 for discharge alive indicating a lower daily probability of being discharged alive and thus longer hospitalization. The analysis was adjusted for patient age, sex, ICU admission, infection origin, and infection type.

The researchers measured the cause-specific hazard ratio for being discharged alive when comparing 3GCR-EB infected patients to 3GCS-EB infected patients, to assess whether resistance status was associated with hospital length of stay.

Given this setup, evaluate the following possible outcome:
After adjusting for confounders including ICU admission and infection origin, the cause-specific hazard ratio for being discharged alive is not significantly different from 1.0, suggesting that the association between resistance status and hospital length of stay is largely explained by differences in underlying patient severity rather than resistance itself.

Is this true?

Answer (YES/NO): NO